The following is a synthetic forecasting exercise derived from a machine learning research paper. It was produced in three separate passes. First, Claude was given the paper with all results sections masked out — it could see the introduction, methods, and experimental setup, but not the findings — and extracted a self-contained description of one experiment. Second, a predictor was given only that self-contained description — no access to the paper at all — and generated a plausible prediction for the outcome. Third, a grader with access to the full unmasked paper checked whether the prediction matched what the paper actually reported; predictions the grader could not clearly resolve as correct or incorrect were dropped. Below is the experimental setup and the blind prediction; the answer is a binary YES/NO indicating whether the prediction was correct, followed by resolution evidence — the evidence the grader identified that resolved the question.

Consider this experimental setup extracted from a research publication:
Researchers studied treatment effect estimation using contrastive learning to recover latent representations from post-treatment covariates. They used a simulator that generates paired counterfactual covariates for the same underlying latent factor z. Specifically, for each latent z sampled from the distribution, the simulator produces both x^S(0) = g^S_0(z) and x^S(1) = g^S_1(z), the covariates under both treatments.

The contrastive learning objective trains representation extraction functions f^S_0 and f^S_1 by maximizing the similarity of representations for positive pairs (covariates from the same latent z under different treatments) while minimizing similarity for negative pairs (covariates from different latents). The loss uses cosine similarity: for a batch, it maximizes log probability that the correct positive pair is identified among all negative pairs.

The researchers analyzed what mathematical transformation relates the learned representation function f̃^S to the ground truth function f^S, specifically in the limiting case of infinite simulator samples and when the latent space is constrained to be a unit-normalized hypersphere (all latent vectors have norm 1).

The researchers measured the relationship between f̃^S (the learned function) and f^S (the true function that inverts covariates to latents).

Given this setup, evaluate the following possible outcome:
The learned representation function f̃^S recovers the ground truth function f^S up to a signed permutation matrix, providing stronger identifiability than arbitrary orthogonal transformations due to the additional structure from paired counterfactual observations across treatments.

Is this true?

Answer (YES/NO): NO